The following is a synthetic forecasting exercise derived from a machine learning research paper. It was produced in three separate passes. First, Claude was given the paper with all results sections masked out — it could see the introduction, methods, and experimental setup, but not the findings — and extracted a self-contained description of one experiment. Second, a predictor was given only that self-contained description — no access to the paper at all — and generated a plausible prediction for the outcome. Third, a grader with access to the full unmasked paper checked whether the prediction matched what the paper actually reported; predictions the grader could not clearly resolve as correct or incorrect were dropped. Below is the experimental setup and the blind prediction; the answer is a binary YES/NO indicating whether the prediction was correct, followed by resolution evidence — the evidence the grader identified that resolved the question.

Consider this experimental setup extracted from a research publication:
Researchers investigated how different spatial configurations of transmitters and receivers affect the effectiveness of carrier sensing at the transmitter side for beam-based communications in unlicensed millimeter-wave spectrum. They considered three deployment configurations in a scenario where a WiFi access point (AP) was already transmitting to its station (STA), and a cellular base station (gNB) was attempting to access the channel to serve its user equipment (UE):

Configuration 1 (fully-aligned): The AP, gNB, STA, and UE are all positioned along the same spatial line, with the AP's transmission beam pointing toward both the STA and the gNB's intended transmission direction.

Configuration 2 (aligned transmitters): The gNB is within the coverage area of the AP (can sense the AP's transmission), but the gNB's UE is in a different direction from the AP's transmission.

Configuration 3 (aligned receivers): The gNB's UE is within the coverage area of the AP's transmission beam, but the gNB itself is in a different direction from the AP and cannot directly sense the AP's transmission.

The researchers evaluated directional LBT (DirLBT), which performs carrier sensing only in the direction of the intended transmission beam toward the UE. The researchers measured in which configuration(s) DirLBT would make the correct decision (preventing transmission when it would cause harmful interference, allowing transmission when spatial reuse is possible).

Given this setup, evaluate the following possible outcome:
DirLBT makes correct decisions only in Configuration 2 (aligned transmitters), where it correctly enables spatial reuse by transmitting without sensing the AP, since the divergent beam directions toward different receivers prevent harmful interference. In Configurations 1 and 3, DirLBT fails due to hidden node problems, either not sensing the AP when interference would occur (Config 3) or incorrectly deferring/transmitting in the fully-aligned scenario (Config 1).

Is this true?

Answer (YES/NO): YES